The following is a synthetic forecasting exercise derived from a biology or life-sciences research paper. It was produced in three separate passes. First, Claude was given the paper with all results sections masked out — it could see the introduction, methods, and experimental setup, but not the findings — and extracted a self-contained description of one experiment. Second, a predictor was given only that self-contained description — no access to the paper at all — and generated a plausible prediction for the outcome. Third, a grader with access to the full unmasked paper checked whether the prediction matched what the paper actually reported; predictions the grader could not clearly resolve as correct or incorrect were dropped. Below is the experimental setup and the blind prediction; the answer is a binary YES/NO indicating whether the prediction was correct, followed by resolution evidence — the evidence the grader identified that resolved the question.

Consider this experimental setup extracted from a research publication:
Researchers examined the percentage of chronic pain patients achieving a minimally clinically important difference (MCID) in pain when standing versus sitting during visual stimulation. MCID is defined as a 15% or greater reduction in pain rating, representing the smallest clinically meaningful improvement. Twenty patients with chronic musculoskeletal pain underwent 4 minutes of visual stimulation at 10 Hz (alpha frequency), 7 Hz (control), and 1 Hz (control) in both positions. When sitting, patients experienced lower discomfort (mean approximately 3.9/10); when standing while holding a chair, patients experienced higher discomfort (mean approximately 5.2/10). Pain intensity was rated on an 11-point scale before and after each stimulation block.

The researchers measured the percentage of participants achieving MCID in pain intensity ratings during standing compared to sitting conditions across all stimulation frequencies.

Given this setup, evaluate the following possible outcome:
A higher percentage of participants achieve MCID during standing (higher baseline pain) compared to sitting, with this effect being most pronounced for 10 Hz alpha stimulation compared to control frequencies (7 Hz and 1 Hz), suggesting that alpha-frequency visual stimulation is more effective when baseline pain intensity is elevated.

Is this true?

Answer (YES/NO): NO